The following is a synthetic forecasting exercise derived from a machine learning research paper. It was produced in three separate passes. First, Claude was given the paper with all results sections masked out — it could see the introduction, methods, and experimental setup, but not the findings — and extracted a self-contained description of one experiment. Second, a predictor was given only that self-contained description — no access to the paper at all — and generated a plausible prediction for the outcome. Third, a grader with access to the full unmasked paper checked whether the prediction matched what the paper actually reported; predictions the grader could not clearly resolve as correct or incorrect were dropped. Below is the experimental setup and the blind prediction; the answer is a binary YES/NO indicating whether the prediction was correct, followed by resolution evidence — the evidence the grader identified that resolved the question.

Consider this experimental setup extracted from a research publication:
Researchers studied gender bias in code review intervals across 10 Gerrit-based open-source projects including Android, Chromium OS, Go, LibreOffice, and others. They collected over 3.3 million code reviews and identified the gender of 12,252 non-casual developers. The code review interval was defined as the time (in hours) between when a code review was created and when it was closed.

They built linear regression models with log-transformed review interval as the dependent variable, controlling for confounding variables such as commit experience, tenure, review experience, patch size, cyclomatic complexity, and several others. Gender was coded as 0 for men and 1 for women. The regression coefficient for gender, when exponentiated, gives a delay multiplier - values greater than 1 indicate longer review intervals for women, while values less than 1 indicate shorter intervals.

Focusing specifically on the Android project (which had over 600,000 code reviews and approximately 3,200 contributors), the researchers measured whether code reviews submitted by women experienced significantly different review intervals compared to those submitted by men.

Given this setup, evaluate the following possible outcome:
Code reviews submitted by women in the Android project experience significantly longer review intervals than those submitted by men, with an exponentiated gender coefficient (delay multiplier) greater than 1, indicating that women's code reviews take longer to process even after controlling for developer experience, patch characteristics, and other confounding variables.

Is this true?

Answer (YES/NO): YES